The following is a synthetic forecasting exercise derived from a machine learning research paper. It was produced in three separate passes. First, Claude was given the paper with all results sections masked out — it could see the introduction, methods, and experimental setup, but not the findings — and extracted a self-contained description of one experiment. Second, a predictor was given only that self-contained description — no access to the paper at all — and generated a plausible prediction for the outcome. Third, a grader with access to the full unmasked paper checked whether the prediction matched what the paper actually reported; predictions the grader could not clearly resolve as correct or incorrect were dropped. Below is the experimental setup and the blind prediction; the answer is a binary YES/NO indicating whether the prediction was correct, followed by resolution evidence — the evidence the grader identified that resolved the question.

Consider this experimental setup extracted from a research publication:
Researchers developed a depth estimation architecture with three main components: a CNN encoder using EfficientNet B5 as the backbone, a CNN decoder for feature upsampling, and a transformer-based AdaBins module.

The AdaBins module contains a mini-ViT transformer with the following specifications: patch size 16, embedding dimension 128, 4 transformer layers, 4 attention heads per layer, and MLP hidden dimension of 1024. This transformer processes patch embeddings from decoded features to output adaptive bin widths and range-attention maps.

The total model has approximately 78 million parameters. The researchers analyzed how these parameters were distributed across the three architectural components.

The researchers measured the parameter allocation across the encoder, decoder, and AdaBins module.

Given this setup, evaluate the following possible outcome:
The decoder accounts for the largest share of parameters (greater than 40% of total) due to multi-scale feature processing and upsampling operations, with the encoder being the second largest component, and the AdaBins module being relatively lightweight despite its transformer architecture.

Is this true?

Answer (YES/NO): YES